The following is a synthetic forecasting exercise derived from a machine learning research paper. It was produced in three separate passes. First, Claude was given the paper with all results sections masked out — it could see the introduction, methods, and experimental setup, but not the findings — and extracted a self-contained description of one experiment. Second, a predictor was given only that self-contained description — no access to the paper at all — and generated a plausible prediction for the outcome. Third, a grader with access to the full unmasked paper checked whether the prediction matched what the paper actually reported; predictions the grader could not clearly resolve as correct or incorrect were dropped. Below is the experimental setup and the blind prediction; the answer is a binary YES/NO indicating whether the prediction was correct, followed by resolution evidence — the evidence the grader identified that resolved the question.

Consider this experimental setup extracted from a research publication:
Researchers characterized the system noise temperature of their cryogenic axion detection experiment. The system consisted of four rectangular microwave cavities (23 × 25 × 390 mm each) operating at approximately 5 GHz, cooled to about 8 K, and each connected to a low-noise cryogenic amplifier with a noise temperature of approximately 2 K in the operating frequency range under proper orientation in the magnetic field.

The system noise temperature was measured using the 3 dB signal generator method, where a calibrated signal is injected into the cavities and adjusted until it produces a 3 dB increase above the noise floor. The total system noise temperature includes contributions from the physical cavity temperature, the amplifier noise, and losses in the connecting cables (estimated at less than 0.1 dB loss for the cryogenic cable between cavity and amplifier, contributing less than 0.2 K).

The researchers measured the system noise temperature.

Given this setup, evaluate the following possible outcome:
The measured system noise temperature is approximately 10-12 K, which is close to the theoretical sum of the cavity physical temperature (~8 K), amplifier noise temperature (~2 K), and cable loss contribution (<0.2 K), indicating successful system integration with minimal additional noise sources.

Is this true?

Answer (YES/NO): NO